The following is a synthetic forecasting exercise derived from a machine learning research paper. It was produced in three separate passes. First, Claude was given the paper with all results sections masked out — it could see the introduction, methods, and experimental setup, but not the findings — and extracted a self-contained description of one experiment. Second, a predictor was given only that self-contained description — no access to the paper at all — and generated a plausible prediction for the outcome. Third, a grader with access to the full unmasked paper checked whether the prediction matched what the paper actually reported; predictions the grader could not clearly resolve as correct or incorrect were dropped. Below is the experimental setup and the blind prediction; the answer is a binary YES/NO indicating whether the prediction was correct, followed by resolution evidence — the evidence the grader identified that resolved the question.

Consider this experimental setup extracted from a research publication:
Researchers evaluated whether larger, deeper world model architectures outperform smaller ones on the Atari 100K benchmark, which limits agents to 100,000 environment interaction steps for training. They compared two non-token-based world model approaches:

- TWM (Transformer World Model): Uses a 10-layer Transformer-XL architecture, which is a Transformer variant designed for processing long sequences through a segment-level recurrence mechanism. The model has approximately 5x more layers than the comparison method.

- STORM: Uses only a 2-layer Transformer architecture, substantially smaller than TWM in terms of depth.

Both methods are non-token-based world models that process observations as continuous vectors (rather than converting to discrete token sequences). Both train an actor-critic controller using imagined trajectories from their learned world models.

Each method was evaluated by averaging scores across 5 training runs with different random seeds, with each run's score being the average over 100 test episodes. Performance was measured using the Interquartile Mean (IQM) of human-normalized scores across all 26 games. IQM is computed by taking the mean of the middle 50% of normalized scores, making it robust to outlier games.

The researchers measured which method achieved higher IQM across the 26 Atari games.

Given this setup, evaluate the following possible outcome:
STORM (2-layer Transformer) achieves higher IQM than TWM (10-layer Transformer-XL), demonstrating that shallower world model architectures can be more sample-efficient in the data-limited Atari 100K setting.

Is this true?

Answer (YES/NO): YES